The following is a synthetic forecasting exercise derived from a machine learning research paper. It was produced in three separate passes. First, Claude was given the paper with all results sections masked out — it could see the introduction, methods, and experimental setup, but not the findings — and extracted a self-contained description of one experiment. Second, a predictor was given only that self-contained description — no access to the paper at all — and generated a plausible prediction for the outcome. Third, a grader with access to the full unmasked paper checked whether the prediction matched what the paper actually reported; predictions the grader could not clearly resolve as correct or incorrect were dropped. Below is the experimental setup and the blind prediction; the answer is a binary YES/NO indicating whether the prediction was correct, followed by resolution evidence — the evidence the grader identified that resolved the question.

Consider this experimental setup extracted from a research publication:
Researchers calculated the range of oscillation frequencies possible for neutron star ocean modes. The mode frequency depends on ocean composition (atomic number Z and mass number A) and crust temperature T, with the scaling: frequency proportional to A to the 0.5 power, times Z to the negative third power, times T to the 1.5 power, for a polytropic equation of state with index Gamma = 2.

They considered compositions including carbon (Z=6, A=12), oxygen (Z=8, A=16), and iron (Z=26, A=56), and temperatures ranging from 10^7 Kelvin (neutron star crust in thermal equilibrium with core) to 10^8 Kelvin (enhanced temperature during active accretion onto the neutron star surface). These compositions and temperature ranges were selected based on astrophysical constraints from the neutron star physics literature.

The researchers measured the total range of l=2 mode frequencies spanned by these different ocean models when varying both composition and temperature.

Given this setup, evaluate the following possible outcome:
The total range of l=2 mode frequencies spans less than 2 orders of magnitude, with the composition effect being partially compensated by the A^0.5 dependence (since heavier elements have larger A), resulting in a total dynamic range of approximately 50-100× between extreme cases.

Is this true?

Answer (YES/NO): NO